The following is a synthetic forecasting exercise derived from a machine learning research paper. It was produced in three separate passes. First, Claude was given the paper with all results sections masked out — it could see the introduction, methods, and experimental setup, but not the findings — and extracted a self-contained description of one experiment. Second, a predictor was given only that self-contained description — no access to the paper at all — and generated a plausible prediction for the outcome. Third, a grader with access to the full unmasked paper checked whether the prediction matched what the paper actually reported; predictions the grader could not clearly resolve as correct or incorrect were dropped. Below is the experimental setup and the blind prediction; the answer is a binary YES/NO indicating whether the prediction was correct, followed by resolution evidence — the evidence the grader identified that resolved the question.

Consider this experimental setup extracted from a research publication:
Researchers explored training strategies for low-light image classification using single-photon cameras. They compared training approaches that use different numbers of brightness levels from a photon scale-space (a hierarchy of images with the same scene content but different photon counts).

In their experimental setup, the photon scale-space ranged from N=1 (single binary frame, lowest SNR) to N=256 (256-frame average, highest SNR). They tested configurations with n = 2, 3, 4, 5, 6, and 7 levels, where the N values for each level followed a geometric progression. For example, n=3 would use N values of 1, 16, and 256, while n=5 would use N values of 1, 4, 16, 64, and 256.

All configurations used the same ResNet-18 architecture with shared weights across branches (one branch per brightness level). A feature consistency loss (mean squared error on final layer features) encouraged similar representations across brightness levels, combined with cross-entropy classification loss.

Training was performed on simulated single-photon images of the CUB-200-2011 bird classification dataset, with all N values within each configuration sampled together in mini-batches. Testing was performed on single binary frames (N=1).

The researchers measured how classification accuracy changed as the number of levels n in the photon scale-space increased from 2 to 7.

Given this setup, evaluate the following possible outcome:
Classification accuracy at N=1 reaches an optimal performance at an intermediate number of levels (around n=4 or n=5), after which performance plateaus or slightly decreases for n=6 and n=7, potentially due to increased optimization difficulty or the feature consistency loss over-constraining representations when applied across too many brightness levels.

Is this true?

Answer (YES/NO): YES